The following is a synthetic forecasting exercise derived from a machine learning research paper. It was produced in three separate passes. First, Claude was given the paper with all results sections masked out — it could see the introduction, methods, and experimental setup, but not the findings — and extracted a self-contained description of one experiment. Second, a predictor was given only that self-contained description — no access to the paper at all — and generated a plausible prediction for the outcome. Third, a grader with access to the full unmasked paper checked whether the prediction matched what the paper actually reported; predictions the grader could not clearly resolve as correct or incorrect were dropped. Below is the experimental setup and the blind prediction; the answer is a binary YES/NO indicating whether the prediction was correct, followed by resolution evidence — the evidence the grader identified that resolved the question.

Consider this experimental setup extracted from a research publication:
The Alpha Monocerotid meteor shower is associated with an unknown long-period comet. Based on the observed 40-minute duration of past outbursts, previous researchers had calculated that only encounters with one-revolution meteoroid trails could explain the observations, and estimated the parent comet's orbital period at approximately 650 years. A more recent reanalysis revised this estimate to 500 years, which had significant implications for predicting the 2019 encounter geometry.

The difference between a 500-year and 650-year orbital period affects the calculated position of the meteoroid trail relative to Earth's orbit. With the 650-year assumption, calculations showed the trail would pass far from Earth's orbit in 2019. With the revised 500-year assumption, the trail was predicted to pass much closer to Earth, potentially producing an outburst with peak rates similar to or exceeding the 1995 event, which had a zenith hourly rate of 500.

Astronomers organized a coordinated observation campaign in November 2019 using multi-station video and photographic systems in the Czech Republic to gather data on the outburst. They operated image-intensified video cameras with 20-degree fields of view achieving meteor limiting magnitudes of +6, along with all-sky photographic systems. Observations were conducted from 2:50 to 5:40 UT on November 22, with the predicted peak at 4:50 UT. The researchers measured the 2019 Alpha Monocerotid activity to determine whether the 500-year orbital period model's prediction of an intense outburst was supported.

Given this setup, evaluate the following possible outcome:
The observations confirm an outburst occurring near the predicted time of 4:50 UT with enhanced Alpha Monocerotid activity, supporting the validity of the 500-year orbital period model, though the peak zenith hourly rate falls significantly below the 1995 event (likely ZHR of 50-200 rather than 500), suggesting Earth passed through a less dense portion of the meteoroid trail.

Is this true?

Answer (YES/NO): NO